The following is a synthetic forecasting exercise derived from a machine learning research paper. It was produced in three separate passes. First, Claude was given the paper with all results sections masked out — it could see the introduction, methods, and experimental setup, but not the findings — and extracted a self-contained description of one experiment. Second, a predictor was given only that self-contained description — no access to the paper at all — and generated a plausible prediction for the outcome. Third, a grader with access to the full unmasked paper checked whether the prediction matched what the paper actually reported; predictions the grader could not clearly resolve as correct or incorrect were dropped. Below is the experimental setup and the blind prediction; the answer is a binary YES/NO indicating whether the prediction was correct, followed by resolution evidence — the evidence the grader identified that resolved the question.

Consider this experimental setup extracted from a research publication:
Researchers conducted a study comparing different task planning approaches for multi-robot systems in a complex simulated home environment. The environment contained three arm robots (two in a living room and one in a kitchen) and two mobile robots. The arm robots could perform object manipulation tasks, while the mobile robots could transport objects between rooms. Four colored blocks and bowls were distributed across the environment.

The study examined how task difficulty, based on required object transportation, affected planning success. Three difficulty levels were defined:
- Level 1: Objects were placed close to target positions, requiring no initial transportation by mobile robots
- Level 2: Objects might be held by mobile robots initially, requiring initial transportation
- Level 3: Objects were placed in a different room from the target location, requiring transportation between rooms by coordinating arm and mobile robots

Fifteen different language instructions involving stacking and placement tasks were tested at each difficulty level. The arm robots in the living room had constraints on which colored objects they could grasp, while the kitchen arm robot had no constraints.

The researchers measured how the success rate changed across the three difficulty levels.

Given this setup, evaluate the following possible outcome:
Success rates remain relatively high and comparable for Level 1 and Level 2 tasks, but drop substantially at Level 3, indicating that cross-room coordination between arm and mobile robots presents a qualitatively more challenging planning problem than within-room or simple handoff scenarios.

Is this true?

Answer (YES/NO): NO